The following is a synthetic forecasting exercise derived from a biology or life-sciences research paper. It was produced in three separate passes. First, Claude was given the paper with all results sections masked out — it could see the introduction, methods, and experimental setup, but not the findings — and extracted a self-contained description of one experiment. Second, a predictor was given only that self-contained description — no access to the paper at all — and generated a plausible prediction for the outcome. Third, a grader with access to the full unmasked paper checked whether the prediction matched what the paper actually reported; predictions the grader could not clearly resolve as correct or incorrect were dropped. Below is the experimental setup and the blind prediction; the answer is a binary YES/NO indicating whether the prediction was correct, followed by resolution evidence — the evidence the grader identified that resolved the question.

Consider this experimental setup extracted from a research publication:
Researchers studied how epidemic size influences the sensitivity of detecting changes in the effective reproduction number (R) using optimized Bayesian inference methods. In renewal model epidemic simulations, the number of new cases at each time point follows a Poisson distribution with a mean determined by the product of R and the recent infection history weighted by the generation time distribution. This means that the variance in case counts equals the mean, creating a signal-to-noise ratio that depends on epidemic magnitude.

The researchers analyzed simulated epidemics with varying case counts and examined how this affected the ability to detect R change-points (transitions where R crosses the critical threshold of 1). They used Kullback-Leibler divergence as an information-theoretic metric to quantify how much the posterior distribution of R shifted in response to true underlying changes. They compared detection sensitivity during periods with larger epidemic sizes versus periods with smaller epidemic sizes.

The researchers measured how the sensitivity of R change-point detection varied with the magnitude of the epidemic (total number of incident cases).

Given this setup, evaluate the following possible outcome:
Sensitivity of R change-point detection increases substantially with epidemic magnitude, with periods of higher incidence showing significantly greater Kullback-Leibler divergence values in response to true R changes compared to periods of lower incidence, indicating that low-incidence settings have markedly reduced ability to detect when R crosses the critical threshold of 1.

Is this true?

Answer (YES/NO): NO